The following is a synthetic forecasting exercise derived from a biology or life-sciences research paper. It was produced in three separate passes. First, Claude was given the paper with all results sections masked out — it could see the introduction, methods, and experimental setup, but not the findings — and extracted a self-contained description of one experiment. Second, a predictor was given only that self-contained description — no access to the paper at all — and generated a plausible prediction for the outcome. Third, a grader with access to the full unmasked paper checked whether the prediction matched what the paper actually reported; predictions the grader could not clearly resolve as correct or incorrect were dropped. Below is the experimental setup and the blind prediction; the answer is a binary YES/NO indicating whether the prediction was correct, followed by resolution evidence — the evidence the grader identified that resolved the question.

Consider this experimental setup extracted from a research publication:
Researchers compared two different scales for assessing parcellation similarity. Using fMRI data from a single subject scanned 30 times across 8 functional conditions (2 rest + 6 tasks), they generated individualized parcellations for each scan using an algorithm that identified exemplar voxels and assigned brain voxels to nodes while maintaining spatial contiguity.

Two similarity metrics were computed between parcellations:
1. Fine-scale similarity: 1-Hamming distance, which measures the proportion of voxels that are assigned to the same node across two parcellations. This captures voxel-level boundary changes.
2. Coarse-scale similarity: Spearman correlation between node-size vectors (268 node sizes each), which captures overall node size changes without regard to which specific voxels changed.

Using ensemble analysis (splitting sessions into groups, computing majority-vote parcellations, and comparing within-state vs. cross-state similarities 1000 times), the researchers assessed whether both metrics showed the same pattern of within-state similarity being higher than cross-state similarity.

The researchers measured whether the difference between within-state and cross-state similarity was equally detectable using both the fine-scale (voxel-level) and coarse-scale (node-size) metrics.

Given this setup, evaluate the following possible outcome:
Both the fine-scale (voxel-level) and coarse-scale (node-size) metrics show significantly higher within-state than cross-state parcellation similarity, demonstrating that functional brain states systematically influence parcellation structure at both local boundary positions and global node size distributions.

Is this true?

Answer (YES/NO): YES